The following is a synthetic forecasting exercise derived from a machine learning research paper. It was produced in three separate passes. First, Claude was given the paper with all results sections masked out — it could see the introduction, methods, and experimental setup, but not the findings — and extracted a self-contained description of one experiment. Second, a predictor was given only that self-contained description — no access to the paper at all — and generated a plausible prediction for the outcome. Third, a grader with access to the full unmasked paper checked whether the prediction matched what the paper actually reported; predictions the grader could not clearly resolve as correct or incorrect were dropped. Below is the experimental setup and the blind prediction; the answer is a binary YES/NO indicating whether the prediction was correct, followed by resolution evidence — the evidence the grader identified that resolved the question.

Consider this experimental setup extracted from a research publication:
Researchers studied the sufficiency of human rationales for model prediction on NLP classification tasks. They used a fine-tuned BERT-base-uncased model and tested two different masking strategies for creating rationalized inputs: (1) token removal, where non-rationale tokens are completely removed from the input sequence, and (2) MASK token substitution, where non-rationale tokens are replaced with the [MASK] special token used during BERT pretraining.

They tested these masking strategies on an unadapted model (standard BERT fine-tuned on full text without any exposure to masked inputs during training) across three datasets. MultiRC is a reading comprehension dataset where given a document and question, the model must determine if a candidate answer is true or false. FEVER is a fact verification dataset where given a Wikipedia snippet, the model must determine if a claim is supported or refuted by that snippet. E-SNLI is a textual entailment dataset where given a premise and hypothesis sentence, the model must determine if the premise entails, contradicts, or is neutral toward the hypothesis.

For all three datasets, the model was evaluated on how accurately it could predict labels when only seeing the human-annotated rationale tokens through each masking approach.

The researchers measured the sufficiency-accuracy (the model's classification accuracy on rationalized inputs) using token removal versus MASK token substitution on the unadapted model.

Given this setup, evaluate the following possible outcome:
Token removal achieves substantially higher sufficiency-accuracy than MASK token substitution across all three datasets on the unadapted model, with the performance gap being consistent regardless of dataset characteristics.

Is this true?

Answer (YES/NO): NO